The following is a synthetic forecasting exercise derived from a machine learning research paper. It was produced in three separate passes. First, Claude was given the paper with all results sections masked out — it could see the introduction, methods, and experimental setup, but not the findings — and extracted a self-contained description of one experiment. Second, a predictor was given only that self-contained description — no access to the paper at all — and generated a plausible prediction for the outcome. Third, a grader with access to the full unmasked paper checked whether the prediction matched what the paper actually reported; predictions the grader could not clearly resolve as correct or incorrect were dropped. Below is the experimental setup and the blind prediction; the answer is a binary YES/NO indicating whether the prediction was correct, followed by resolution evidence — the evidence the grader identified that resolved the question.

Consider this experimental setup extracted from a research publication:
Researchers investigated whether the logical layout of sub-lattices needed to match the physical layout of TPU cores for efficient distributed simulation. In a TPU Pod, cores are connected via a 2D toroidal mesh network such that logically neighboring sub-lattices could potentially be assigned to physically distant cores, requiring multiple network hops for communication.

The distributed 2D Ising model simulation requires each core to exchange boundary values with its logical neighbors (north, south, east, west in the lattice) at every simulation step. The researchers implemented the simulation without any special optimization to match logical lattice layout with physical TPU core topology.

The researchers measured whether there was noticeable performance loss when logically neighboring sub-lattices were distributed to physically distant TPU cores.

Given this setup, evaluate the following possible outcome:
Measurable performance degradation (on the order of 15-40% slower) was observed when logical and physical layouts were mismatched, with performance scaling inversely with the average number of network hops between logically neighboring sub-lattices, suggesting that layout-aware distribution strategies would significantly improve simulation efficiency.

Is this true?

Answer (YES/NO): NO